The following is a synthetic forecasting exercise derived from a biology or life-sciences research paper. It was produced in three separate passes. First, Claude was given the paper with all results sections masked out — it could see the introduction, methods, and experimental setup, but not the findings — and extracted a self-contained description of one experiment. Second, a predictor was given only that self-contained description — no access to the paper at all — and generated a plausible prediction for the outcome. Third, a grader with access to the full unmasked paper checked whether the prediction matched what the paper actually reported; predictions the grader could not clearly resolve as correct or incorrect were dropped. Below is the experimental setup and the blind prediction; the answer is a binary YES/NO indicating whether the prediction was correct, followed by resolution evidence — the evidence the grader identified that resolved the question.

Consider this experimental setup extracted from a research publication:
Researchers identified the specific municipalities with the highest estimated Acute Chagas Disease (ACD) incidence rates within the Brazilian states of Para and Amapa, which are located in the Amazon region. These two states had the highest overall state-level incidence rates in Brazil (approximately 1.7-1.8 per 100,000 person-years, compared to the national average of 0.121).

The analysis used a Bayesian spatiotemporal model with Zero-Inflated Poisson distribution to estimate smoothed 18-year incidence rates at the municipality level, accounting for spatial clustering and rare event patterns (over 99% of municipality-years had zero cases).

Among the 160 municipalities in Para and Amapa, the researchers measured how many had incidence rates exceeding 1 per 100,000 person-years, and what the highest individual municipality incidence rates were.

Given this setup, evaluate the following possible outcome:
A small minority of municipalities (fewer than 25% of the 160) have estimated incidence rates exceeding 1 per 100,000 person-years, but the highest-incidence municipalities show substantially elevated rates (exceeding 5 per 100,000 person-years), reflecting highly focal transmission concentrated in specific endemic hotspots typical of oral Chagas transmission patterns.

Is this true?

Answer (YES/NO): YES